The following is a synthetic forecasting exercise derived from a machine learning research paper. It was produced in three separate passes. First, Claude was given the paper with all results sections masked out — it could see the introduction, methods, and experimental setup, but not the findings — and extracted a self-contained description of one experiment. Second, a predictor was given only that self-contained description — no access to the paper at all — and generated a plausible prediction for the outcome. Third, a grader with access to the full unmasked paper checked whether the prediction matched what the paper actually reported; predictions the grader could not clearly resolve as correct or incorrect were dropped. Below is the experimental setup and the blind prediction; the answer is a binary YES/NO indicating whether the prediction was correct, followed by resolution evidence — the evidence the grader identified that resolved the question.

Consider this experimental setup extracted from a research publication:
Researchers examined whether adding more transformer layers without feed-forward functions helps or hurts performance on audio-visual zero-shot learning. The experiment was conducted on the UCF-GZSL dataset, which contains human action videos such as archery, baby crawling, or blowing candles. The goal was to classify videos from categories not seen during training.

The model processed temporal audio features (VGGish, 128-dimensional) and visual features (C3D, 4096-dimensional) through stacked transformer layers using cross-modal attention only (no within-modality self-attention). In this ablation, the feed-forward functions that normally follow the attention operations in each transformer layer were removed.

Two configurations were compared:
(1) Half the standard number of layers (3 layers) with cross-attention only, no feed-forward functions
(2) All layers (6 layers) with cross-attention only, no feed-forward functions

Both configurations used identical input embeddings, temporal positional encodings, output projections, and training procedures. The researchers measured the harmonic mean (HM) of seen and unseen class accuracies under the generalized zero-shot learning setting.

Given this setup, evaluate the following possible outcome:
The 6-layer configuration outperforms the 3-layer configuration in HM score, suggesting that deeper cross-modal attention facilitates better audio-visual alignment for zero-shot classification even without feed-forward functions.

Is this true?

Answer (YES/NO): NO